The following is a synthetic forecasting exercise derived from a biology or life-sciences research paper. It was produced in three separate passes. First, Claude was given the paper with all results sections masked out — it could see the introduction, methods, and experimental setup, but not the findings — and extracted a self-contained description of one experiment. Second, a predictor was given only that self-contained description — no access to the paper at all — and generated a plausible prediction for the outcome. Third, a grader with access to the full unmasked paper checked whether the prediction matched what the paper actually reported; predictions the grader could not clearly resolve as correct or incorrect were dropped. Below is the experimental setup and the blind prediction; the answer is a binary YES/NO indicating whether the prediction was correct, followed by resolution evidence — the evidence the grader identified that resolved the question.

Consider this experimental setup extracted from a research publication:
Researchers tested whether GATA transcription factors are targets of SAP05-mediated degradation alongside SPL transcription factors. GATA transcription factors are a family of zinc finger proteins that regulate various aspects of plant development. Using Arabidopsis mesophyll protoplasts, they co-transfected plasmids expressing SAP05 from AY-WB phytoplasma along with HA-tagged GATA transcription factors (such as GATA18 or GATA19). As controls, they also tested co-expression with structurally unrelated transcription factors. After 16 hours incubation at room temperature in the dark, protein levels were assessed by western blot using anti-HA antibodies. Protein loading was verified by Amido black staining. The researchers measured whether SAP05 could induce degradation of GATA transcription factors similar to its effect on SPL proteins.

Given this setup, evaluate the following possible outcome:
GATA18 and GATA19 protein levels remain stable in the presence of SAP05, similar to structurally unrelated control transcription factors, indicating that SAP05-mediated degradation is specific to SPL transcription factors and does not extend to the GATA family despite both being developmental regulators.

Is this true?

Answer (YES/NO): NO